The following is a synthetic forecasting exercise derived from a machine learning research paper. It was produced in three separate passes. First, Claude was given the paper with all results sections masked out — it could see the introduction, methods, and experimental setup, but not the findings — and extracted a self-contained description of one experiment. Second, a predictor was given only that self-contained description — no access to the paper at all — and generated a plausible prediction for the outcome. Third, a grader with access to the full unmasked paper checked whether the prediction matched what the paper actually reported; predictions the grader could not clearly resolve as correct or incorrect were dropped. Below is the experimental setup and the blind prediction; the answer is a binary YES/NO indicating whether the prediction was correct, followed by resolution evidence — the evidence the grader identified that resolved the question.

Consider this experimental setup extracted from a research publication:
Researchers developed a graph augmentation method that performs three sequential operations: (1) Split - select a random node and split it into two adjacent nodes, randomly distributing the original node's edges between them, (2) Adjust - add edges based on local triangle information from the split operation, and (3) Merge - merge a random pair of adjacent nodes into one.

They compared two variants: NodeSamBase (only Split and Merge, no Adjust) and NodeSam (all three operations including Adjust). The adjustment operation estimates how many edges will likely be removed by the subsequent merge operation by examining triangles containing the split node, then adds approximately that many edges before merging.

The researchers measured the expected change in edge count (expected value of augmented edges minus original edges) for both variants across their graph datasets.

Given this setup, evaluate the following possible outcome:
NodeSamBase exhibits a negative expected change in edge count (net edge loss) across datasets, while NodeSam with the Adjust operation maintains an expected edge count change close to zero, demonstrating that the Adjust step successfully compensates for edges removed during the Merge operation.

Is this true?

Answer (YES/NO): YES